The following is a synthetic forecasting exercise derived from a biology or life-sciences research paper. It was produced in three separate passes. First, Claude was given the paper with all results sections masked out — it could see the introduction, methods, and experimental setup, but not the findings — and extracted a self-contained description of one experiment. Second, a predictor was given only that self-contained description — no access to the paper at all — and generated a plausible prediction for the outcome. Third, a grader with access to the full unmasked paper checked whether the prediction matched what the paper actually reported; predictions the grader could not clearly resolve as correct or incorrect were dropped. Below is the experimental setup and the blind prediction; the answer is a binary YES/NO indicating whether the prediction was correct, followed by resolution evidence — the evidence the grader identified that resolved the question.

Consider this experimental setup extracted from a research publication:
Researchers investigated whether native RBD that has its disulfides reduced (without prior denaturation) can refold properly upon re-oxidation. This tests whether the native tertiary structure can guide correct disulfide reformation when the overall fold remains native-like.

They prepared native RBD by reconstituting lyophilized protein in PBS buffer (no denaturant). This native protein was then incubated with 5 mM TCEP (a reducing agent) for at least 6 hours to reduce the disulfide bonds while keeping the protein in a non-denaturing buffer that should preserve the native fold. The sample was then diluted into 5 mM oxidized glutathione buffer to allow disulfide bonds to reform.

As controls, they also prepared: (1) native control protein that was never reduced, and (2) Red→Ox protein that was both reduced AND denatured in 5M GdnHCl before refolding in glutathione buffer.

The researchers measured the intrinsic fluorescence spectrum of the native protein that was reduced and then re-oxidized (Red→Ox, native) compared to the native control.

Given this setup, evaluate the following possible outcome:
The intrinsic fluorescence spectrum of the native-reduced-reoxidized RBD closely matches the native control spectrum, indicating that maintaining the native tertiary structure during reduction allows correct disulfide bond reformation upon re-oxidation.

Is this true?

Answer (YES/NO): NO